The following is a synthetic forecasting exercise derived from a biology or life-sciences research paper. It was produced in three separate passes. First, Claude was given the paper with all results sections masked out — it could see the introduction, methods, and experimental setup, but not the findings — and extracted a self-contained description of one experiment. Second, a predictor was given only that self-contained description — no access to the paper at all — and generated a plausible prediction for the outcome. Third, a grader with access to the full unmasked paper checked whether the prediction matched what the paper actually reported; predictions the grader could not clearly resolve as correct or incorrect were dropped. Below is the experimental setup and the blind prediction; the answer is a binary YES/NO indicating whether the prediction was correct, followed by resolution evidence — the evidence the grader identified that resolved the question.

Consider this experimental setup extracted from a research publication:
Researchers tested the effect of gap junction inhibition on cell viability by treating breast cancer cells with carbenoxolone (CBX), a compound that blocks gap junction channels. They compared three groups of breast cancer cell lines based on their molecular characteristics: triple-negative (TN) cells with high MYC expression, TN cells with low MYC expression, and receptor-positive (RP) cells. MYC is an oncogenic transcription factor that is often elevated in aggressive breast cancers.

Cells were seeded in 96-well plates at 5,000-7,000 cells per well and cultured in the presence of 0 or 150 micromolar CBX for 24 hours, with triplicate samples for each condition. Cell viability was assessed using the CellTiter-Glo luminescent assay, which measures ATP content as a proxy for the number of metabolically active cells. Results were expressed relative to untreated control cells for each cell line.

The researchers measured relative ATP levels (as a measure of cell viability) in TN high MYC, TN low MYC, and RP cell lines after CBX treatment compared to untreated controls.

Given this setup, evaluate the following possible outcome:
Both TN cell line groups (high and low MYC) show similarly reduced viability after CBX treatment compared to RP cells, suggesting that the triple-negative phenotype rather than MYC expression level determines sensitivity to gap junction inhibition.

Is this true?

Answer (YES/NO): NO